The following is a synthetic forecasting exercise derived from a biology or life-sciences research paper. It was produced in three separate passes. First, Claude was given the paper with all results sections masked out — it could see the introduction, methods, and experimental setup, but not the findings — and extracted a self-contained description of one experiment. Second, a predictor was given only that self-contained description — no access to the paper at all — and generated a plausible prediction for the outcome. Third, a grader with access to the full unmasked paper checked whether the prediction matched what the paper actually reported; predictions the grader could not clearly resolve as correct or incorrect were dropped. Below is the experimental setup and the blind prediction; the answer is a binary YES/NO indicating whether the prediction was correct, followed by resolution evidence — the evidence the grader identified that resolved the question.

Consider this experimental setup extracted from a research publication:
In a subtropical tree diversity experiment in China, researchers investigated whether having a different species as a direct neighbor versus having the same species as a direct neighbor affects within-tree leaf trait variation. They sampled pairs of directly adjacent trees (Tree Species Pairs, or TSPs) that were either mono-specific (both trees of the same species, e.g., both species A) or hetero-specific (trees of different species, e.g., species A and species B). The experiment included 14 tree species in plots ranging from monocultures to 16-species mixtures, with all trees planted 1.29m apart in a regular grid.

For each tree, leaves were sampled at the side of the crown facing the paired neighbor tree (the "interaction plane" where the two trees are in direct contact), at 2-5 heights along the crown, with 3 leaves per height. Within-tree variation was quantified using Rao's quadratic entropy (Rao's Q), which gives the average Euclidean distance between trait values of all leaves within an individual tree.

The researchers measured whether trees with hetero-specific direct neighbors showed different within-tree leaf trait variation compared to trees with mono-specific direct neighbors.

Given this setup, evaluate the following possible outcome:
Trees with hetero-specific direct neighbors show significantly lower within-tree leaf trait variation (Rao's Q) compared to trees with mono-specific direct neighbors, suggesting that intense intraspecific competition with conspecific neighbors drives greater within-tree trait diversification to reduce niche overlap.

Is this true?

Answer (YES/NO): YES